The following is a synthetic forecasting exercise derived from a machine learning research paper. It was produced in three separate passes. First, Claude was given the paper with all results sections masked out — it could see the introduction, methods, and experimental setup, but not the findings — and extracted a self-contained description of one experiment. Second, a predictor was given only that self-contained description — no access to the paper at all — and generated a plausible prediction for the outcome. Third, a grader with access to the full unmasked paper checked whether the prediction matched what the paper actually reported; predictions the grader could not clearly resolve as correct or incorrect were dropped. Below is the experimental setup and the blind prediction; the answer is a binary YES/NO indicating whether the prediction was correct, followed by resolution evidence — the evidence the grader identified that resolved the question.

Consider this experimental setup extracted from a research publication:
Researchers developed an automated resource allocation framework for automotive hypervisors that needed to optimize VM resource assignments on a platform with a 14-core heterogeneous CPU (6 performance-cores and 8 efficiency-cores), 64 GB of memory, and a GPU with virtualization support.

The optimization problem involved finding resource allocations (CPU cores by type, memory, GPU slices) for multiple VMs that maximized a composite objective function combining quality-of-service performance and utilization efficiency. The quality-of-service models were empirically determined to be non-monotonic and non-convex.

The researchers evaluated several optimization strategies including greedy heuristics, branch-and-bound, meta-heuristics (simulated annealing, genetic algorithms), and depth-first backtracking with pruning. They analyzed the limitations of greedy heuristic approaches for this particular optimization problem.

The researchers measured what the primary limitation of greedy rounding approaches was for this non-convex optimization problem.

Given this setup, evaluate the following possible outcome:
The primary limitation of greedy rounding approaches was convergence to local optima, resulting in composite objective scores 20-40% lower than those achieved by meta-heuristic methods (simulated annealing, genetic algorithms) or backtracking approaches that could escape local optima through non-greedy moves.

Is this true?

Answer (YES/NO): NO